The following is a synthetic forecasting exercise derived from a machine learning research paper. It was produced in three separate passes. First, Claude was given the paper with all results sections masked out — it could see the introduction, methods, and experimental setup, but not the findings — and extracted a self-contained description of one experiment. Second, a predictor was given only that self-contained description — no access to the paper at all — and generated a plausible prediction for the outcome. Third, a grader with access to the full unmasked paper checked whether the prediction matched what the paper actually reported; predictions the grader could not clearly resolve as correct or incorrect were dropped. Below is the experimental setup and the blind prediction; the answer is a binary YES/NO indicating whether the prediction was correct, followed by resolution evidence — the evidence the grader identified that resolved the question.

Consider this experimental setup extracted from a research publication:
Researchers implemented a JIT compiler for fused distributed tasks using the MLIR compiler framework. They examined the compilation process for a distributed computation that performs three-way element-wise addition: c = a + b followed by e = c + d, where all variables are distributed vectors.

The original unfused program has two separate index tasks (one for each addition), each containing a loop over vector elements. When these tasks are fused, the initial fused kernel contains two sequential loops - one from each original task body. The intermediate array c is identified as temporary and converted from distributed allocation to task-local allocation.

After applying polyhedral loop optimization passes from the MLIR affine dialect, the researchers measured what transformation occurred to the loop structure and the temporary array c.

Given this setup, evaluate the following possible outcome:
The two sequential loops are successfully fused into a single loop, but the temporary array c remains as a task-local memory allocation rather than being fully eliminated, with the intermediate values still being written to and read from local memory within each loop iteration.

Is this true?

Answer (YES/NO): NO